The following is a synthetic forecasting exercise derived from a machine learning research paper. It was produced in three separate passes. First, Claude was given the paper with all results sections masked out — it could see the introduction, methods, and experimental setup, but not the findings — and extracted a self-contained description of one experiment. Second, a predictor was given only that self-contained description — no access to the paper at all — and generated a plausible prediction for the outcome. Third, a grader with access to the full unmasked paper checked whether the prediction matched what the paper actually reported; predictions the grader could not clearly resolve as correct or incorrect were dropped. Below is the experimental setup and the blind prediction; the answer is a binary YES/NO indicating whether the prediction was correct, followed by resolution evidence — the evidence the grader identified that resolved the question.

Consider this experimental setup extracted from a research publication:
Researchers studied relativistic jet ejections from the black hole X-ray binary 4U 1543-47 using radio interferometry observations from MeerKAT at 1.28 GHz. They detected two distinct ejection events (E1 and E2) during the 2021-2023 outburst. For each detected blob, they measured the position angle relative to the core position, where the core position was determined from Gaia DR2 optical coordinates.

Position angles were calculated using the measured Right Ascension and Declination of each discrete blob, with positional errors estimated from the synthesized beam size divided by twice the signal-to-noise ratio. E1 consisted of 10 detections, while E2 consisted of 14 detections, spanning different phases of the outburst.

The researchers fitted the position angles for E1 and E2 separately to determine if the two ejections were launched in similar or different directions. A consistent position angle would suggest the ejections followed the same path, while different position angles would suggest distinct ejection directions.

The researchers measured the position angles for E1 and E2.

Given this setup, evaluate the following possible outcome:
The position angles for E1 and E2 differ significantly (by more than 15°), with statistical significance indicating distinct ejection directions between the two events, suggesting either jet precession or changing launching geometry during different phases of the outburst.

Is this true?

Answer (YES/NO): NO